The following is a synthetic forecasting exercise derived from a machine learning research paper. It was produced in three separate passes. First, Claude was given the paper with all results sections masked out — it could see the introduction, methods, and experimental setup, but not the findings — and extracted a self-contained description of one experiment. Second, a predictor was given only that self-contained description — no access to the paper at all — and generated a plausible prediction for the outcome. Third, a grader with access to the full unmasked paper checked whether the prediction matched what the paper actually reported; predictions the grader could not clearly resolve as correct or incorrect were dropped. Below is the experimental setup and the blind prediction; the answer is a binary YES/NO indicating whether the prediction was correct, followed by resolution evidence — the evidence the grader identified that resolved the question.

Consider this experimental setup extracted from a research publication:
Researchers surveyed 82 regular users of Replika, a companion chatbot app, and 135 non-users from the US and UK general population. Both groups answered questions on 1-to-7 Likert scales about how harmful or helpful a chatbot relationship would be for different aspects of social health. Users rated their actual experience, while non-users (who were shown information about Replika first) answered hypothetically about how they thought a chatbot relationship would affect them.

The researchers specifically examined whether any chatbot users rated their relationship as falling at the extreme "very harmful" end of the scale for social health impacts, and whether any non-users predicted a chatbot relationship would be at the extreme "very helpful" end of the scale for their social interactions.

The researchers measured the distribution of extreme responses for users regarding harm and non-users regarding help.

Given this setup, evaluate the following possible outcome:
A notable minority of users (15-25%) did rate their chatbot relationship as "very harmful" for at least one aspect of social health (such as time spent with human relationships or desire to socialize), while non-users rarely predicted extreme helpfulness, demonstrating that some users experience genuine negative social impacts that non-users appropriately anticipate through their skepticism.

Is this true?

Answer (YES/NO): NO